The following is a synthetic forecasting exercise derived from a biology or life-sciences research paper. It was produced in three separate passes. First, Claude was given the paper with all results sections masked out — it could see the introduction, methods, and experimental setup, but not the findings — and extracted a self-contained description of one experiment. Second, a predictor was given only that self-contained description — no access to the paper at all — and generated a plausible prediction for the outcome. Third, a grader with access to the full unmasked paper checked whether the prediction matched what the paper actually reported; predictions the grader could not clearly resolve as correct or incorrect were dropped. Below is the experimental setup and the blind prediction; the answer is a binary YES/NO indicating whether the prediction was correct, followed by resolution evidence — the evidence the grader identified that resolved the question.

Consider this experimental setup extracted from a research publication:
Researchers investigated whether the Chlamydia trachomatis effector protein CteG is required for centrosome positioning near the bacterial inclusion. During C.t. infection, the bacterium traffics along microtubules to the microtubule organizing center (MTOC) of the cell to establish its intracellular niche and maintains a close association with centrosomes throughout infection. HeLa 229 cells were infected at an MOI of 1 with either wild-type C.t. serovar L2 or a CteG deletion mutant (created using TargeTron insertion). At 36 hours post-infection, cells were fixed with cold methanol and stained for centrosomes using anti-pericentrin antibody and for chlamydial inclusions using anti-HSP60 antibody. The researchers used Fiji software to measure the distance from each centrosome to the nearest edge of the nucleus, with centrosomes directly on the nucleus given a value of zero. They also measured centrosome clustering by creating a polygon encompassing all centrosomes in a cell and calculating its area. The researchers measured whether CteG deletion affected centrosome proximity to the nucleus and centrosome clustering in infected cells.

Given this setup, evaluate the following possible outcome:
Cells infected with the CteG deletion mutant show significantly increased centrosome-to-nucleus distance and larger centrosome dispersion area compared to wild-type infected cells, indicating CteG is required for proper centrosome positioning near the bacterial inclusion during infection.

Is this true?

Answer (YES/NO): NO